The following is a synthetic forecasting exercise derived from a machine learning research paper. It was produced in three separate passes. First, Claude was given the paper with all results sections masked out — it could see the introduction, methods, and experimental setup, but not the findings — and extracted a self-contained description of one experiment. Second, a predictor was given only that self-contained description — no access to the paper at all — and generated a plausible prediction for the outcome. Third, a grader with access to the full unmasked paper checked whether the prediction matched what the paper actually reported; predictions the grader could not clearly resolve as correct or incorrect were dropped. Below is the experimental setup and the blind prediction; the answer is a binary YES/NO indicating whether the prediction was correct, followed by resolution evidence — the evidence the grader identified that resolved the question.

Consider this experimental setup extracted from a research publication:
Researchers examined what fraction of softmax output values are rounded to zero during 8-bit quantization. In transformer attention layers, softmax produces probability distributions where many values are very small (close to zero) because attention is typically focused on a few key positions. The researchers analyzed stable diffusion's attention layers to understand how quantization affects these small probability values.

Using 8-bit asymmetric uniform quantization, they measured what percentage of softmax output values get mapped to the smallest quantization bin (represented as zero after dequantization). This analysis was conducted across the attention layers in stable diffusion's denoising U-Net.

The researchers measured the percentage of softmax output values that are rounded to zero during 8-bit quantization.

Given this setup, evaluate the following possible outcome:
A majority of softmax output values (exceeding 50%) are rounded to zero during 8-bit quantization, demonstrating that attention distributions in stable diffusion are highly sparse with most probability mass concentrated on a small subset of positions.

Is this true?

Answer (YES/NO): YES